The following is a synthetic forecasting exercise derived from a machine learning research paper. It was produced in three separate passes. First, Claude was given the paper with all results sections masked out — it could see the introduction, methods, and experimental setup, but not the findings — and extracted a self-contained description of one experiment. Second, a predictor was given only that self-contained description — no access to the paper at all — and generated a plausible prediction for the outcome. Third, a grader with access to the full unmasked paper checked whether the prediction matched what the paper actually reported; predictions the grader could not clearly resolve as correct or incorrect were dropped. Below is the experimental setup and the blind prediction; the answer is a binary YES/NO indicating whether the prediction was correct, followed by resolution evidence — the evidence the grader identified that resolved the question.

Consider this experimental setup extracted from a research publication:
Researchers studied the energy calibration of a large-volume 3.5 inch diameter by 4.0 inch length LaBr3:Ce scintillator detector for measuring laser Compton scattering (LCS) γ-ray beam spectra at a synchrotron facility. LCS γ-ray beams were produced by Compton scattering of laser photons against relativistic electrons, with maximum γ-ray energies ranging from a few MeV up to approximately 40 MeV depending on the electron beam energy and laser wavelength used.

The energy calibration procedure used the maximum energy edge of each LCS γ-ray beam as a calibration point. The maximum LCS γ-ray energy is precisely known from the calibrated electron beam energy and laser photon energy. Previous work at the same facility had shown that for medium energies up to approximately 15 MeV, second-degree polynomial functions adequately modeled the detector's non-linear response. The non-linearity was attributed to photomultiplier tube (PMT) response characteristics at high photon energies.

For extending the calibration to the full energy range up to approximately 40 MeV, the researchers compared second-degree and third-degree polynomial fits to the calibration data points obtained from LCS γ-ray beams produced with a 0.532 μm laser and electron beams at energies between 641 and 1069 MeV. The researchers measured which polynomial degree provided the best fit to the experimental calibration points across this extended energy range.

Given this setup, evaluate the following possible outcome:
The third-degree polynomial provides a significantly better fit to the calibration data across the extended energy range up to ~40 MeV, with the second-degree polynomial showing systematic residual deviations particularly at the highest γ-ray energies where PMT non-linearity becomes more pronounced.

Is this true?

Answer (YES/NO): NO